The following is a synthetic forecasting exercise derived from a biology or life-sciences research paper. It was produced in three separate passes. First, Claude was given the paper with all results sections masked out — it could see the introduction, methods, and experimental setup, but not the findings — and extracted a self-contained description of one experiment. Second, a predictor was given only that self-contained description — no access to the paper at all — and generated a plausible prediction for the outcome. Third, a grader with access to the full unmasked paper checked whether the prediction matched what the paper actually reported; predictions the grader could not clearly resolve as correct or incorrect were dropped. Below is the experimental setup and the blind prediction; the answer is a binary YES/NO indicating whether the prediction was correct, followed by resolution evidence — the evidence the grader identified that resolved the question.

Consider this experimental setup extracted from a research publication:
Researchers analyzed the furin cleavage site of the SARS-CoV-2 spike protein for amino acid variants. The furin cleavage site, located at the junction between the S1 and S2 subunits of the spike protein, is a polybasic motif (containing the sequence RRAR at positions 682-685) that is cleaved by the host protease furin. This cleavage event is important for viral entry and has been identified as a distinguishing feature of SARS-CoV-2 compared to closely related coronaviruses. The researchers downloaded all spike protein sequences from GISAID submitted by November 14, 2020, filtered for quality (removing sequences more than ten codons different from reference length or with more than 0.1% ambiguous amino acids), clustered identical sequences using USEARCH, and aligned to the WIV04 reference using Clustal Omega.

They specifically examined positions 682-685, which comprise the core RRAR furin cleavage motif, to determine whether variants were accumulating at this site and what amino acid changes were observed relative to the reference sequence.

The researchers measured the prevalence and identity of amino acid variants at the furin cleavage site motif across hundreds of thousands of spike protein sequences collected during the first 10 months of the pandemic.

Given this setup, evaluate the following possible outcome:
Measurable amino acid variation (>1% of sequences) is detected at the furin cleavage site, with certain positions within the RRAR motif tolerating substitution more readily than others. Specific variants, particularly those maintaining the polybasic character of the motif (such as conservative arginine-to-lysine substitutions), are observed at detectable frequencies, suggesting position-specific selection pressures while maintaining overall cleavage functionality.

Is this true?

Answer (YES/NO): NO